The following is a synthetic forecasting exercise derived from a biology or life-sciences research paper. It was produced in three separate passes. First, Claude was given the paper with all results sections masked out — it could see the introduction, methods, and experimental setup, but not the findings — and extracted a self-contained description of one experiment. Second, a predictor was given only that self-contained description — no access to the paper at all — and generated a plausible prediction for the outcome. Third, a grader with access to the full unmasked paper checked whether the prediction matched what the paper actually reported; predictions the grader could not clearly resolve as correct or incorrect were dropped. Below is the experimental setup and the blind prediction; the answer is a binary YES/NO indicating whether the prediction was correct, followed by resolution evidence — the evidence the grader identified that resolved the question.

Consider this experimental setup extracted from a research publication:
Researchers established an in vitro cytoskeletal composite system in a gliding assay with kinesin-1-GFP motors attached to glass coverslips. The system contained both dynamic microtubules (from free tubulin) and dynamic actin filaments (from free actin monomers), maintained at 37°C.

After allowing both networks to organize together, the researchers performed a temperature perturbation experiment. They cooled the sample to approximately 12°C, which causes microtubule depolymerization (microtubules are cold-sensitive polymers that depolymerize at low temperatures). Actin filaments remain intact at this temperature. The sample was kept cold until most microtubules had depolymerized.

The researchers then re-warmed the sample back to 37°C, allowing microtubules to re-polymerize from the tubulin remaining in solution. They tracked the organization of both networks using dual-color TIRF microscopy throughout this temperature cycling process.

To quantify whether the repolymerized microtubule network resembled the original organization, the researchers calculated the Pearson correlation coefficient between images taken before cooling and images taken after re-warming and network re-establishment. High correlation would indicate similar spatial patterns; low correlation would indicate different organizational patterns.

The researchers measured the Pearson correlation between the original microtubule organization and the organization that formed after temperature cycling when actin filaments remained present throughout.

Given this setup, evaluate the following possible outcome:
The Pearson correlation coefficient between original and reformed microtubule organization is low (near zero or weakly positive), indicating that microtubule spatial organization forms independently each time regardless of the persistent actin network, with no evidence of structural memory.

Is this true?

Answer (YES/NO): NO